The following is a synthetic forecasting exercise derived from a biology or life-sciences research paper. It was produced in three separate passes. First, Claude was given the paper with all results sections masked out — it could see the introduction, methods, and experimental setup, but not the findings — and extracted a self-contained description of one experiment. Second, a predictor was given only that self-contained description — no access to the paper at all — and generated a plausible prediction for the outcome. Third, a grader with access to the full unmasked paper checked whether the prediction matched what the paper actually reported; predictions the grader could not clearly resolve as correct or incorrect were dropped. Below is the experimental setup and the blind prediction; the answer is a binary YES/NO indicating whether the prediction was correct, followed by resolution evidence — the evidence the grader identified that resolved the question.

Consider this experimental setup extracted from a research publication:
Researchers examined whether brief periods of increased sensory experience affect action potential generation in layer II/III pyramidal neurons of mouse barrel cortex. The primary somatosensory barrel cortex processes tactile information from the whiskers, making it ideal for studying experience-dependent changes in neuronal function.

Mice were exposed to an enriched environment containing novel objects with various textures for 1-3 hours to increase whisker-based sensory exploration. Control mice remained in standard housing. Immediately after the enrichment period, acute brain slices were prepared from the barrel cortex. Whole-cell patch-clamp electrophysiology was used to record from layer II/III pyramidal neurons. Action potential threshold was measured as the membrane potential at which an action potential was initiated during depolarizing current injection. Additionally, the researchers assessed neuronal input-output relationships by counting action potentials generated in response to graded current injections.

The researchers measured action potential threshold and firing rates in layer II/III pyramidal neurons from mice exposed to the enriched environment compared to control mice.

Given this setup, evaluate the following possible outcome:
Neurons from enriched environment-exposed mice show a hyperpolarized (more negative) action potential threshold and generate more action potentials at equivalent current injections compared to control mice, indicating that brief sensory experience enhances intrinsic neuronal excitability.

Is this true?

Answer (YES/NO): NO